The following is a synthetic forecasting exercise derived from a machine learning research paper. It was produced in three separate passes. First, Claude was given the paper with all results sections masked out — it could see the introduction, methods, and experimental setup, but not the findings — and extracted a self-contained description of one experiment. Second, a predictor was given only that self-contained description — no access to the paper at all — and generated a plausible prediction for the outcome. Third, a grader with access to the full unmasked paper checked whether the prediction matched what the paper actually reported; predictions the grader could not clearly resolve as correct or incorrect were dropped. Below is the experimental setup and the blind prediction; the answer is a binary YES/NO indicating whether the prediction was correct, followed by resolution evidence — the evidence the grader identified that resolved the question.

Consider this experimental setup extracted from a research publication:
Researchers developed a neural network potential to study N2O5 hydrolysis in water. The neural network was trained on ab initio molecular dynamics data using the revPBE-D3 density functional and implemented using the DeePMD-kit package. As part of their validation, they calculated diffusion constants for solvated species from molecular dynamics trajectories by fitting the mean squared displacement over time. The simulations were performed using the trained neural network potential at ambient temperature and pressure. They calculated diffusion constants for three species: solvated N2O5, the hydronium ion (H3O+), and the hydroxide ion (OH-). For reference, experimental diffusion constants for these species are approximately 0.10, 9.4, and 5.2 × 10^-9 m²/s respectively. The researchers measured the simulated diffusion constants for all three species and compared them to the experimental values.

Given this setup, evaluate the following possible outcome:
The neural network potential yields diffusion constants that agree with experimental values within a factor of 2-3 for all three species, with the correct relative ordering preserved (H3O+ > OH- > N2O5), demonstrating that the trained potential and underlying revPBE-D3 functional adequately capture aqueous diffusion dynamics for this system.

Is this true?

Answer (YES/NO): NO